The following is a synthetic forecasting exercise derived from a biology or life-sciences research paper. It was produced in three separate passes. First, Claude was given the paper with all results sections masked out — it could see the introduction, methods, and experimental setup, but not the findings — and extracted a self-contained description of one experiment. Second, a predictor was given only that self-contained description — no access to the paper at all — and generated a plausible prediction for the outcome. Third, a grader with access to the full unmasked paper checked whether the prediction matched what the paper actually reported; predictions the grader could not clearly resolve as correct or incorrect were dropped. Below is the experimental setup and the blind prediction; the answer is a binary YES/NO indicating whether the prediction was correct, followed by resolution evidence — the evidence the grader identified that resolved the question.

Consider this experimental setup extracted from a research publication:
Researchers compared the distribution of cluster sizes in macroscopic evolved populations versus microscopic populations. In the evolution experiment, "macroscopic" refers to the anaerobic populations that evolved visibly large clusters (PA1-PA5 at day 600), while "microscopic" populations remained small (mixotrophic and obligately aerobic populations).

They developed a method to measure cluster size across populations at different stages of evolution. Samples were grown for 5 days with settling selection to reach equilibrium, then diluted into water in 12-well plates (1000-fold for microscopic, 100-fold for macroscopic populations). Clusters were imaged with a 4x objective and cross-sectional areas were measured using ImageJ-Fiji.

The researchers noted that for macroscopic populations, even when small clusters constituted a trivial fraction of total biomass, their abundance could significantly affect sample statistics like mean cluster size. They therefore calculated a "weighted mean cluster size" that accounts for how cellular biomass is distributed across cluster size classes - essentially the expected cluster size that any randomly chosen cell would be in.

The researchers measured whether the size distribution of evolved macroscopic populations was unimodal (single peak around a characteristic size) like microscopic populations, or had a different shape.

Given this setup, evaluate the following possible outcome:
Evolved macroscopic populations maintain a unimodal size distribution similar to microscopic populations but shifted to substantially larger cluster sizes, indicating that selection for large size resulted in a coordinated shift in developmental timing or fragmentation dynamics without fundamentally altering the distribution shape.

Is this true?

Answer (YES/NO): NO